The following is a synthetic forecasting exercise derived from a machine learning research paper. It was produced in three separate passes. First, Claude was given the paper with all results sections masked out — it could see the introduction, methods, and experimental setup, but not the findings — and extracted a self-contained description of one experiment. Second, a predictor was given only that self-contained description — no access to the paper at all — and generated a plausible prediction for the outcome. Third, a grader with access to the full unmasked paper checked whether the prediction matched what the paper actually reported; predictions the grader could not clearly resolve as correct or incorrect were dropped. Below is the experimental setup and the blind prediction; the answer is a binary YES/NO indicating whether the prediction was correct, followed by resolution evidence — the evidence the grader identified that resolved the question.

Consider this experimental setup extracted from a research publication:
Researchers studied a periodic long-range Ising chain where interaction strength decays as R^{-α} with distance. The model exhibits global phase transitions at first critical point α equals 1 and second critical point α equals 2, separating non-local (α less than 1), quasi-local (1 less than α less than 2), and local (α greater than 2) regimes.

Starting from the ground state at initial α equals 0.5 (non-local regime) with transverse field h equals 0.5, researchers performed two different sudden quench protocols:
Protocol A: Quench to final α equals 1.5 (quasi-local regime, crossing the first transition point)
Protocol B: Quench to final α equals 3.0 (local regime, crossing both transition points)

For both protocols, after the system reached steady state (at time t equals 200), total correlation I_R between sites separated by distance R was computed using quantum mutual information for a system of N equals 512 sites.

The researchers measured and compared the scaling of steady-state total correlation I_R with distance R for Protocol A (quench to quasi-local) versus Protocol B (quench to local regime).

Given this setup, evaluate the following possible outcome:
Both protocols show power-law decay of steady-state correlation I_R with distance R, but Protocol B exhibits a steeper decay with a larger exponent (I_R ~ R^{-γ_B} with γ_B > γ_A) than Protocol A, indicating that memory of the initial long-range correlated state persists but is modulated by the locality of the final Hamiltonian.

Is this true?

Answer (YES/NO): NO